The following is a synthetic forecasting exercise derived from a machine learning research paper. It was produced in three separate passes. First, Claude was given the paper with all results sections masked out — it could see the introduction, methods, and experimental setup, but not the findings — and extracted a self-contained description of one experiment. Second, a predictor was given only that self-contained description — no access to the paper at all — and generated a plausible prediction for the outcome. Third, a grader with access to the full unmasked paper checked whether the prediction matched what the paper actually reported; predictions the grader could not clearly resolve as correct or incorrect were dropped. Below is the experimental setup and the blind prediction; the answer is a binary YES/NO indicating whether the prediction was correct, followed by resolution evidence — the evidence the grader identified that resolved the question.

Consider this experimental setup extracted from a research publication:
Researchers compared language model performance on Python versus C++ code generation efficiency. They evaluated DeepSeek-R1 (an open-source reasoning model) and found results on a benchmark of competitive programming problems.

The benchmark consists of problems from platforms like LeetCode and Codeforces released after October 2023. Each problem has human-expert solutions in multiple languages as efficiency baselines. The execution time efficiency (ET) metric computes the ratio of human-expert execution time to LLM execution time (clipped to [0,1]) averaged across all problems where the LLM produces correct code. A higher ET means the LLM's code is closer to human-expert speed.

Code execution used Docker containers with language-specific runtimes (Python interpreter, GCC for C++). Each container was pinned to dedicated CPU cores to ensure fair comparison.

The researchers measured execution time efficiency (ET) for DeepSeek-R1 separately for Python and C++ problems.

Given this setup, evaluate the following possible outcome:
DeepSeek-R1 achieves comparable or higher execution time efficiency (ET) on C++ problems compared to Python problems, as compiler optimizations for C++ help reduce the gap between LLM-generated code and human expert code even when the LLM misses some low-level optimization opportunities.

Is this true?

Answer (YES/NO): NO